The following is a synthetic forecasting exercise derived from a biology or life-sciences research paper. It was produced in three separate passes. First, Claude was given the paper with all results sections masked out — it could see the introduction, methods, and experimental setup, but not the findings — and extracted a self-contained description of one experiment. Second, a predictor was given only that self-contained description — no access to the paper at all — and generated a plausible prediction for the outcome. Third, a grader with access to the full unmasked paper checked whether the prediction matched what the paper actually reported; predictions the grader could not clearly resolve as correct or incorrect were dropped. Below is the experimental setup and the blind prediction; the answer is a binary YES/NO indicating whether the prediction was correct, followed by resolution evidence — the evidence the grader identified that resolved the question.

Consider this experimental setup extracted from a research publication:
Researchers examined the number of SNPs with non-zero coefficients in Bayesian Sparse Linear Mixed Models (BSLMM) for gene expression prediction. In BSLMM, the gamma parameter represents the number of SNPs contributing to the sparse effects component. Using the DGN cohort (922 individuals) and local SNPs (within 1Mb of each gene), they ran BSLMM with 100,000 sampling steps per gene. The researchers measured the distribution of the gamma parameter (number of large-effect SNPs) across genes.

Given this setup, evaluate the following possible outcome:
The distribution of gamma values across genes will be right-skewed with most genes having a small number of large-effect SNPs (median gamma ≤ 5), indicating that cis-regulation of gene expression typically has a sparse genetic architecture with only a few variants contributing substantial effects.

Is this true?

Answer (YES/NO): NO